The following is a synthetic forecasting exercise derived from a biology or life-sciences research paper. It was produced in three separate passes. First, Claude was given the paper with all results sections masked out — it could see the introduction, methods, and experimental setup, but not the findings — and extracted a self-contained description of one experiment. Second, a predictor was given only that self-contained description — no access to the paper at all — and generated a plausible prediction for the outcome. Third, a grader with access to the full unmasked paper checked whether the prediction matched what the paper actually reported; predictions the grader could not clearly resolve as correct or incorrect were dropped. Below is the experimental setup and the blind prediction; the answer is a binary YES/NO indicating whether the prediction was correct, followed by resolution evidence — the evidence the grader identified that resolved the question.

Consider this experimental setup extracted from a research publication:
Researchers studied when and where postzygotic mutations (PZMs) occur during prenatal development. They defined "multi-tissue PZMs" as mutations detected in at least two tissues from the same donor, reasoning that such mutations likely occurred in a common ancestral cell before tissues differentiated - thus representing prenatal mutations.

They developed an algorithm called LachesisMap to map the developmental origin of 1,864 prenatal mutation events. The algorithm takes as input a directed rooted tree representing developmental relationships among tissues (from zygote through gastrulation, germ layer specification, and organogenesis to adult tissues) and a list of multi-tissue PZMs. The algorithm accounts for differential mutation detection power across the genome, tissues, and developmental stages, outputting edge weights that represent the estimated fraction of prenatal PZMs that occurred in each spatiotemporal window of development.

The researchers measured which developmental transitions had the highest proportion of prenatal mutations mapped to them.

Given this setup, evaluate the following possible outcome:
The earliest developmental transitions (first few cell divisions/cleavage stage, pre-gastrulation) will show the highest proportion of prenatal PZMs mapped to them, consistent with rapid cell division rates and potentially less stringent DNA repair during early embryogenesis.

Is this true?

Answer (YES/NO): YES